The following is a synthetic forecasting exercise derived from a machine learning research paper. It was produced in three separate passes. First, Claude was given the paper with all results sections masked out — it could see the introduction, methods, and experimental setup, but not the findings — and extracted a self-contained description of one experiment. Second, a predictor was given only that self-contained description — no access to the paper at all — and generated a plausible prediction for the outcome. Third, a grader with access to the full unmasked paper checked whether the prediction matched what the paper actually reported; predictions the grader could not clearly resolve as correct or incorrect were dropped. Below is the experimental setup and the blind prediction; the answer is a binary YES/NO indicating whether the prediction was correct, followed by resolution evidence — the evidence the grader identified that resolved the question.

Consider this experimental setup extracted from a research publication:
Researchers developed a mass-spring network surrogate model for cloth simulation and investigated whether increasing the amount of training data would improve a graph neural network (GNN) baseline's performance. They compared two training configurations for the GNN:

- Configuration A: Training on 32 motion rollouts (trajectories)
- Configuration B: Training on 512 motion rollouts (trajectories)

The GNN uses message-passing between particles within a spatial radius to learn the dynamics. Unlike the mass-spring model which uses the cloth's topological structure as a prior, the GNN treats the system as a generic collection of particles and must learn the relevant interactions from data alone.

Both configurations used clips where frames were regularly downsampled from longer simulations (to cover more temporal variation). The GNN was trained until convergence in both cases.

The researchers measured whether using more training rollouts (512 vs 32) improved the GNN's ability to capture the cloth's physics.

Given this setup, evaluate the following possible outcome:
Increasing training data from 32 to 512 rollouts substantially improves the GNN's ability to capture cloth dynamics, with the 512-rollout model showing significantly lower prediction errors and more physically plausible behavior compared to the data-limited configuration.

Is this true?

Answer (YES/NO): NO